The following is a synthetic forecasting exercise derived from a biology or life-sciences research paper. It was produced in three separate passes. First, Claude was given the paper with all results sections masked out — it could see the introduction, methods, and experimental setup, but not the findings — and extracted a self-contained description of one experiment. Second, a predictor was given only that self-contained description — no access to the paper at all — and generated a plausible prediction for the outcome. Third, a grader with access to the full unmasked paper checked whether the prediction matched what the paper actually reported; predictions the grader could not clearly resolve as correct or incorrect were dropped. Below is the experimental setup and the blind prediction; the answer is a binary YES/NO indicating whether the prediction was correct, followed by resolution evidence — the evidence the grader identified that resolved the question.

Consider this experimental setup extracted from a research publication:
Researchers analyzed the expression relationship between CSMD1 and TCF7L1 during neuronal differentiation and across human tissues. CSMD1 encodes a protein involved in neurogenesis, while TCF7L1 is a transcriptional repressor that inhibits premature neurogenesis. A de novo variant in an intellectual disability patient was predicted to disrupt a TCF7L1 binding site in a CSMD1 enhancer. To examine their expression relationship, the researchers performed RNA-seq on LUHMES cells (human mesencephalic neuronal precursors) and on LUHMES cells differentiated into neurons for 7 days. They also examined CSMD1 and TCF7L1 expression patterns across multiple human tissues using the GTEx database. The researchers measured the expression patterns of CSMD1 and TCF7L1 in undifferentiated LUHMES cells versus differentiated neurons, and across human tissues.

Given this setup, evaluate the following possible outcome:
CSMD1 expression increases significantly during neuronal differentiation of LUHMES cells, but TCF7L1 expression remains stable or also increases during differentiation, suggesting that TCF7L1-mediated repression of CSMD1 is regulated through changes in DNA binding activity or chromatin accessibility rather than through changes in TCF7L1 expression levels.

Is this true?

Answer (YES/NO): NO